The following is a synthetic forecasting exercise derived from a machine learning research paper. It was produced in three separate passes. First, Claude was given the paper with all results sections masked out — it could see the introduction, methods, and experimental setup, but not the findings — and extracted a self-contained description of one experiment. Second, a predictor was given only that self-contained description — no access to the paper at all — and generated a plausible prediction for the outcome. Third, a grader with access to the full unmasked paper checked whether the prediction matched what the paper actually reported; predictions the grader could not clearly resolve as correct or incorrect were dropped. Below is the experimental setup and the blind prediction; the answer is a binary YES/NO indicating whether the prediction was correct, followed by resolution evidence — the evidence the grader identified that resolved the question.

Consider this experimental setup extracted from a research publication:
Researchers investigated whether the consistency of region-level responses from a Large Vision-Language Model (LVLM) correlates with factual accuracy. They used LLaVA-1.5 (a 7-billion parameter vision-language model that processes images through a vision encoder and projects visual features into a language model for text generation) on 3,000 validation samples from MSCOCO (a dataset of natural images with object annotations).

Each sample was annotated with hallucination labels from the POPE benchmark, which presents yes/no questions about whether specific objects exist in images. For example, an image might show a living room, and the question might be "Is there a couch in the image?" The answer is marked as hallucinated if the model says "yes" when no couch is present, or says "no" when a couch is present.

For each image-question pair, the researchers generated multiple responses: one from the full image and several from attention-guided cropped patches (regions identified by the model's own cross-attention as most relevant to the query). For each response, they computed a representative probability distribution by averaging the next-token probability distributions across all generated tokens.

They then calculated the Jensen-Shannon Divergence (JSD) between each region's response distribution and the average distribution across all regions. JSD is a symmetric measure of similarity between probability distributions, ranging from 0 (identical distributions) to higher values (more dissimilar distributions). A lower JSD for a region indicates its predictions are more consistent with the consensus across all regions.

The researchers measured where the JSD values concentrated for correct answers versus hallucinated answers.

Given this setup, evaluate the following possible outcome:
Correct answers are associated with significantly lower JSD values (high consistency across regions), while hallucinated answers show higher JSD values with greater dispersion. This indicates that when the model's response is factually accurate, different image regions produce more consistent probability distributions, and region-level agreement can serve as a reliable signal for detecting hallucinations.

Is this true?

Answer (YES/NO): YES